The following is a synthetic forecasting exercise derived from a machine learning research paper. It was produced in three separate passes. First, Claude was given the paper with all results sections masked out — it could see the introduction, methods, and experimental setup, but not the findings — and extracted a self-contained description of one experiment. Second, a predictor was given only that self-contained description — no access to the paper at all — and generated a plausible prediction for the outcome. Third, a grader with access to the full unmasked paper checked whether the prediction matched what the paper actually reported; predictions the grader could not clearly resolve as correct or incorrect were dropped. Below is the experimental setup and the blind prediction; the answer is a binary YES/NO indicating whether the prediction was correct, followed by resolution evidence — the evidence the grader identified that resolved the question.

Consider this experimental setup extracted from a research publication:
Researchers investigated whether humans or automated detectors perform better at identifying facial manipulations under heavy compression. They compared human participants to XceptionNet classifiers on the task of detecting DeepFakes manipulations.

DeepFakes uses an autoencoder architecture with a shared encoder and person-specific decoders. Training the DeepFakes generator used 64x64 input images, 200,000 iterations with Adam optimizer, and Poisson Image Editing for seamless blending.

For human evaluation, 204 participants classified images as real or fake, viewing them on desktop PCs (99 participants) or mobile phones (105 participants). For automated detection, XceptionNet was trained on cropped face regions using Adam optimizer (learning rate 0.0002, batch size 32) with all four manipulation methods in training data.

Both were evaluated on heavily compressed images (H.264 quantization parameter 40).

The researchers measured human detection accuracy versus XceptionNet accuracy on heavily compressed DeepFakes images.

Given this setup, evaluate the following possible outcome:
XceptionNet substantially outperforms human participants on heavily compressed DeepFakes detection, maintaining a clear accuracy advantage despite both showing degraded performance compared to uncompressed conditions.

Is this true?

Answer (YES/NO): YES